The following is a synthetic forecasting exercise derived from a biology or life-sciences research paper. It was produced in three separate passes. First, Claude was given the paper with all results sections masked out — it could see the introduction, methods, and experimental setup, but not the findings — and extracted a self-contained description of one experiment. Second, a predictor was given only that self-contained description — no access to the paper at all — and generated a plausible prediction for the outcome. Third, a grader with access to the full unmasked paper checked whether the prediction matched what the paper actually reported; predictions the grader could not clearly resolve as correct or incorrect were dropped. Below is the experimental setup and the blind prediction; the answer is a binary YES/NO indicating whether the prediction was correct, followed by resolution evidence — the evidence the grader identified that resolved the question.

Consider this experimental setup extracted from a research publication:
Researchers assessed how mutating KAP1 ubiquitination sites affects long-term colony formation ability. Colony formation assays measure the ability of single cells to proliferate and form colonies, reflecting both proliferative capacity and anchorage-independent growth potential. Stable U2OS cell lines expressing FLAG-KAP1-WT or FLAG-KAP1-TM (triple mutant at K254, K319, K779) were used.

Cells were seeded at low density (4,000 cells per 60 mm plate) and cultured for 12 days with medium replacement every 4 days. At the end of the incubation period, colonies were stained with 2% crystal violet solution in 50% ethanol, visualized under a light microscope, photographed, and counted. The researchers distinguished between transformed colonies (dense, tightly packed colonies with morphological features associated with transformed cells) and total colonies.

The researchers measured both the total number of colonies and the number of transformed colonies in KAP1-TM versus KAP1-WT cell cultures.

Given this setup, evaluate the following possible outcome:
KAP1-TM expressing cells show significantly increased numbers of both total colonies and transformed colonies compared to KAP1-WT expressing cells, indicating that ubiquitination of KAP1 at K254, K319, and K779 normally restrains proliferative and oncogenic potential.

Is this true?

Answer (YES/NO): NO